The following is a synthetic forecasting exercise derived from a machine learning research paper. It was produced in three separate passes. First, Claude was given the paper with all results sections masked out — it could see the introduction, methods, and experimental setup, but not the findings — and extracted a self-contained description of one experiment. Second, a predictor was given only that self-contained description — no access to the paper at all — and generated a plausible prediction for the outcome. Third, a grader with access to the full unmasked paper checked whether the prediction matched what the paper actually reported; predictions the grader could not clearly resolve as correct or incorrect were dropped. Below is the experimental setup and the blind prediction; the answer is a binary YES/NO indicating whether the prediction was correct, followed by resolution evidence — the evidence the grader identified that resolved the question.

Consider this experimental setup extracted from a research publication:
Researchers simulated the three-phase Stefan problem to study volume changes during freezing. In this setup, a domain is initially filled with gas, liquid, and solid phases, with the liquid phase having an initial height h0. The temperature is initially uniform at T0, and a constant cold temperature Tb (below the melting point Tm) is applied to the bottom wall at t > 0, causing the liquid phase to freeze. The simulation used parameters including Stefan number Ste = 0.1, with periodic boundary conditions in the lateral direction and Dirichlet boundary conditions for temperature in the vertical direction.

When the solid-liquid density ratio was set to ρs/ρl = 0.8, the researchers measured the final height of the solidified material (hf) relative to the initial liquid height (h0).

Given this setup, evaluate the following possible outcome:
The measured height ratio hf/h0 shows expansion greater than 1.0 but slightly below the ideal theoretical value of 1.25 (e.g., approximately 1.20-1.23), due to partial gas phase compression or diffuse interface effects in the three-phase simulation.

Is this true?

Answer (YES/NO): NO